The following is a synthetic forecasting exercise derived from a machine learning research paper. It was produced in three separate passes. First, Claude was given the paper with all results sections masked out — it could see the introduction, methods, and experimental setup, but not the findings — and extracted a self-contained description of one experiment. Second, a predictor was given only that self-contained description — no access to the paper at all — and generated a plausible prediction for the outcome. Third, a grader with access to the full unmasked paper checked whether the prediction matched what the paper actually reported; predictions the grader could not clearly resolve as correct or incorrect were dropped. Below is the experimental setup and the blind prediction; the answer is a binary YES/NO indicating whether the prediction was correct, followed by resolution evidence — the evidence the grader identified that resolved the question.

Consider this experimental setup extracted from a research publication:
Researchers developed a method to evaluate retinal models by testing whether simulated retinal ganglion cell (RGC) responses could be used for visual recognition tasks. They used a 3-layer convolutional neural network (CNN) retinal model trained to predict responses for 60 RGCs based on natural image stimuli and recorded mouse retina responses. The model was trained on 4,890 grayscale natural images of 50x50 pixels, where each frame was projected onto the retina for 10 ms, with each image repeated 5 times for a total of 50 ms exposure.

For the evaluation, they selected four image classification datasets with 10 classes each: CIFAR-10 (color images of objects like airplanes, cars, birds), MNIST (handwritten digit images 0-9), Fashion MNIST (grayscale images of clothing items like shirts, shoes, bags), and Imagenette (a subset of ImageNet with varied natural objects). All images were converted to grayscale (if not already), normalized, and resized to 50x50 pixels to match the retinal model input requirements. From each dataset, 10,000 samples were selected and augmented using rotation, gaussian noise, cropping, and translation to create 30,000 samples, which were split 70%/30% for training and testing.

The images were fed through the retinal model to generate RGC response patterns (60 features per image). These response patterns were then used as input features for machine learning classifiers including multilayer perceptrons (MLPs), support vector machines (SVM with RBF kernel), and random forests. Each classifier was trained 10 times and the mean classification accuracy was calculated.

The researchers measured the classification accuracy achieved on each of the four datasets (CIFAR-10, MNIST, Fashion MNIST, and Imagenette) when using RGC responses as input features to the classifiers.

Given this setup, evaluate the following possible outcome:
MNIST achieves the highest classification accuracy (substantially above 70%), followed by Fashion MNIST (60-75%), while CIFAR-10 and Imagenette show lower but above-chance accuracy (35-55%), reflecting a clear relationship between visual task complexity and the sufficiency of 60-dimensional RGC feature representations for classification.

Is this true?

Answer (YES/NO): NO